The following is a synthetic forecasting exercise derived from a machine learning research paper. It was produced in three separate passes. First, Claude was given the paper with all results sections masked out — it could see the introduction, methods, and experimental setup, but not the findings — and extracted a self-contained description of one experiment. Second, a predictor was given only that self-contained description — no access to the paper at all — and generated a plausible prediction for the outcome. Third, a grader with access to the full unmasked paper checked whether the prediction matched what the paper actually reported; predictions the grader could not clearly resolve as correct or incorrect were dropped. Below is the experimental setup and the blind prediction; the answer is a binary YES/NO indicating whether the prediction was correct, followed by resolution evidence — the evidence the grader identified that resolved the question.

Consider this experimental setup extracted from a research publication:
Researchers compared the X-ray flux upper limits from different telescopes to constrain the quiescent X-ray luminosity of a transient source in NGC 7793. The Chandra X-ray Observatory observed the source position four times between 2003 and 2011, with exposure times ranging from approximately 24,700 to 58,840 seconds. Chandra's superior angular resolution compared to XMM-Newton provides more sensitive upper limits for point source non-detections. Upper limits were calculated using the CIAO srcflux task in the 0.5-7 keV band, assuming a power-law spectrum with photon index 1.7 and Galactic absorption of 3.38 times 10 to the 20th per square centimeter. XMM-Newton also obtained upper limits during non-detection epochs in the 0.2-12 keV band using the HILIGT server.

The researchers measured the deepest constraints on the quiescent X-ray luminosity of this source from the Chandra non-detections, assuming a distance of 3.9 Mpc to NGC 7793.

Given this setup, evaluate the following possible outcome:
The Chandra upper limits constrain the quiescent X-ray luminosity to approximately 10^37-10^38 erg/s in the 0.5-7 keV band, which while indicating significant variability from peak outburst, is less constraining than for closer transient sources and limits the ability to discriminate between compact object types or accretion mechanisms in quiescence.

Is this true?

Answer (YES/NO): NO